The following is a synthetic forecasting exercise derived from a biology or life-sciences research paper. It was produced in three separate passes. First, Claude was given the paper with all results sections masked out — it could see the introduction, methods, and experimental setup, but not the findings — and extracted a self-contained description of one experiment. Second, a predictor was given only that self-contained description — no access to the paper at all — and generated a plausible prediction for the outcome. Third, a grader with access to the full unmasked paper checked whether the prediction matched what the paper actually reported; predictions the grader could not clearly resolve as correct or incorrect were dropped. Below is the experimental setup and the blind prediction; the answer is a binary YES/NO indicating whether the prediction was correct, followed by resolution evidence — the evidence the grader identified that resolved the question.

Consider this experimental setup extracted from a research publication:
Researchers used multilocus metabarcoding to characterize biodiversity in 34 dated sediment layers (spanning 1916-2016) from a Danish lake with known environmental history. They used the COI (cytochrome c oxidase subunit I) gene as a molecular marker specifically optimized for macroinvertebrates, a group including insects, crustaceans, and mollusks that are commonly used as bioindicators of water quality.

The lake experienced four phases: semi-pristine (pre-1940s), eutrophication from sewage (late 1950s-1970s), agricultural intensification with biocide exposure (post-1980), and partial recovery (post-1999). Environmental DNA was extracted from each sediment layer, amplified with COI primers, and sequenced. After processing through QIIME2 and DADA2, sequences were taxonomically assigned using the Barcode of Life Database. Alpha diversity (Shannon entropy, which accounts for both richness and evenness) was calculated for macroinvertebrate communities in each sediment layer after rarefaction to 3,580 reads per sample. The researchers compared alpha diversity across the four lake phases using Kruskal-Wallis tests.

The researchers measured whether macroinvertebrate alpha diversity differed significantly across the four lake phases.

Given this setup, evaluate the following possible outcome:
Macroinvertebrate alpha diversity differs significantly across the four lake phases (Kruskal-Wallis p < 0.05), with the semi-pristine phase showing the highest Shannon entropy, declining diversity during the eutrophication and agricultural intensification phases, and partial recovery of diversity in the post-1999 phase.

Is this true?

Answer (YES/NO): NO